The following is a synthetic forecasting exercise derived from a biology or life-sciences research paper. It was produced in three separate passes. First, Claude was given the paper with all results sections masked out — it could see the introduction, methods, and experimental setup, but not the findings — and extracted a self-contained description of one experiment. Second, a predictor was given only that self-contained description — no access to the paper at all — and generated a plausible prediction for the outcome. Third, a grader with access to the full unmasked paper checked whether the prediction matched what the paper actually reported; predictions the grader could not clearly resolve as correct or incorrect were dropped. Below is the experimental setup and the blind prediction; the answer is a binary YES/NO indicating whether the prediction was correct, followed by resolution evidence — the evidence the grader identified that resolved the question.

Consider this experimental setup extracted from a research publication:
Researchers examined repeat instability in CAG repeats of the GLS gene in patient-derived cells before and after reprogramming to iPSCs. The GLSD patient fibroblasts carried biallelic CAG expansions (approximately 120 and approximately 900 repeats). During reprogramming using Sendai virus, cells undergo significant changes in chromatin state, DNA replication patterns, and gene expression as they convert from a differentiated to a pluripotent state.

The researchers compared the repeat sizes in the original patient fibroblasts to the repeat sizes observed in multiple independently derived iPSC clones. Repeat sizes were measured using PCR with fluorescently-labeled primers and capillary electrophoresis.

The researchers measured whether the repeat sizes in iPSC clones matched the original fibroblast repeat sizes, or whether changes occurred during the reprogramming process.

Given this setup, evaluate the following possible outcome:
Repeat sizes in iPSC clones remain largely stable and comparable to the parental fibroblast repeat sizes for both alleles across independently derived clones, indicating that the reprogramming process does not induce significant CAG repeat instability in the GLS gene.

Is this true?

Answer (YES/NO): NO